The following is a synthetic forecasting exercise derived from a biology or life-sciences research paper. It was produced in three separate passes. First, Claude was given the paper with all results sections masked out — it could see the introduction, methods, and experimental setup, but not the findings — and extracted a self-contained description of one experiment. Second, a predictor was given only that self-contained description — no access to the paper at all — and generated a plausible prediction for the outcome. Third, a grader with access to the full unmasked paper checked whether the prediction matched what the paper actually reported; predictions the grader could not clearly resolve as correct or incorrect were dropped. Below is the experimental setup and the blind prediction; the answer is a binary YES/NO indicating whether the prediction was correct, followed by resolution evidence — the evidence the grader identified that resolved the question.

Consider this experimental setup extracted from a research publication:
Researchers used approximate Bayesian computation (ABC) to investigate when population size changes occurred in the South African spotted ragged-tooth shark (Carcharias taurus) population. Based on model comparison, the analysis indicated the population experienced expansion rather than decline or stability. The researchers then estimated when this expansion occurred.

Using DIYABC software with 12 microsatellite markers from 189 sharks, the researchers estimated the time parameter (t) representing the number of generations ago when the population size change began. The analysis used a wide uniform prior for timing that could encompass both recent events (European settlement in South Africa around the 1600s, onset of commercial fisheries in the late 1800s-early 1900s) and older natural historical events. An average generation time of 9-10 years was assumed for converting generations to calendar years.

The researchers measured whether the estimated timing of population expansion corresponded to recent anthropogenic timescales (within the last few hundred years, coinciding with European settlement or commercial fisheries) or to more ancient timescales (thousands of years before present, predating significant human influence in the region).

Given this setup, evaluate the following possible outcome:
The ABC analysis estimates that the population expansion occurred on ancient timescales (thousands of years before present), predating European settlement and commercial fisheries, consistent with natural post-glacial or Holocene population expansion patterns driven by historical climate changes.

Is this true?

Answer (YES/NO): YES